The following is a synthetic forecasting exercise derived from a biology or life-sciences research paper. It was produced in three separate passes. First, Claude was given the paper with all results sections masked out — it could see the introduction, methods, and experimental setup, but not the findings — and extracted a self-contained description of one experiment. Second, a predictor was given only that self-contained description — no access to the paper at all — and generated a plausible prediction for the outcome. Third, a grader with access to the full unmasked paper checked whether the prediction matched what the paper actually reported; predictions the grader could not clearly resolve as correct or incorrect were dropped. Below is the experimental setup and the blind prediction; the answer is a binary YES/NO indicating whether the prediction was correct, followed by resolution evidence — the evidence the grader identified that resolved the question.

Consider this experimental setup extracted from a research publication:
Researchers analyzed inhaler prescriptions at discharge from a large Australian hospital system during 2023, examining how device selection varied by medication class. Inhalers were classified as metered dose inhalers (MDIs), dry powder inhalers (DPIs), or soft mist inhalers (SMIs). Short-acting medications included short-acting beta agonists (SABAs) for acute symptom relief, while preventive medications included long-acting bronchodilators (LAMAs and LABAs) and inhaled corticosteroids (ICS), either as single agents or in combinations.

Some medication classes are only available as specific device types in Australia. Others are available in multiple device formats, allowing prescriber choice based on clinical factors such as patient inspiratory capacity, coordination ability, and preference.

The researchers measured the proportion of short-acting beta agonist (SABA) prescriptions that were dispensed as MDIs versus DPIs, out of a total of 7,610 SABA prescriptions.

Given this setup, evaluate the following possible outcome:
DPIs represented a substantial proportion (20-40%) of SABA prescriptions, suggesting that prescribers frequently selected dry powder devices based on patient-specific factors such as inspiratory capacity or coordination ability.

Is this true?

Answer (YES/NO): NO